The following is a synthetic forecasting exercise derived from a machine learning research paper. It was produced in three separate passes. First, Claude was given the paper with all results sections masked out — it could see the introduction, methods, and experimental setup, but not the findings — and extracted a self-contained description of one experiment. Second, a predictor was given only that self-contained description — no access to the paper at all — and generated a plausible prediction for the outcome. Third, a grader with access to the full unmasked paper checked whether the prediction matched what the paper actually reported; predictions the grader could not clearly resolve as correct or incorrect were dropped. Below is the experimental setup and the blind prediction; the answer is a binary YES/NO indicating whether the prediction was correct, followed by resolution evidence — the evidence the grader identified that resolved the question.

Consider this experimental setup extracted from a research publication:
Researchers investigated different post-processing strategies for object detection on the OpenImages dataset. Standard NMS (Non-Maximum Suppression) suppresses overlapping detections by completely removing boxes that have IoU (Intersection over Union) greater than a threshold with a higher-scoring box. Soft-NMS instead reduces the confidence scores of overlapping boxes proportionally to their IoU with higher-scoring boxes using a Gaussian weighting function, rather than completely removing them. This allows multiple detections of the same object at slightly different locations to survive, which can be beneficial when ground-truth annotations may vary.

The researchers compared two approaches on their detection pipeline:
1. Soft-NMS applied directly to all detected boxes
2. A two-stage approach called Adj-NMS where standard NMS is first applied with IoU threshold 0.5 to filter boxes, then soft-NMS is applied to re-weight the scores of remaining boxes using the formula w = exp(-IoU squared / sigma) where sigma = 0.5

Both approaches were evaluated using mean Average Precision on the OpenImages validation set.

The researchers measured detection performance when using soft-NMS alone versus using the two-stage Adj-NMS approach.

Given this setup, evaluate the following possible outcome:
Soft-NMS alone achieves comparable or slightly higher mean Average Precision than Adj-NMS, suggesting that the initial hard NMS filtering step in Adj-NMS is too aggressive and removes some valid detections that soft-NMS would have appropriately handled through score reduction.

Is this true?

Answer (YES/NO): NO